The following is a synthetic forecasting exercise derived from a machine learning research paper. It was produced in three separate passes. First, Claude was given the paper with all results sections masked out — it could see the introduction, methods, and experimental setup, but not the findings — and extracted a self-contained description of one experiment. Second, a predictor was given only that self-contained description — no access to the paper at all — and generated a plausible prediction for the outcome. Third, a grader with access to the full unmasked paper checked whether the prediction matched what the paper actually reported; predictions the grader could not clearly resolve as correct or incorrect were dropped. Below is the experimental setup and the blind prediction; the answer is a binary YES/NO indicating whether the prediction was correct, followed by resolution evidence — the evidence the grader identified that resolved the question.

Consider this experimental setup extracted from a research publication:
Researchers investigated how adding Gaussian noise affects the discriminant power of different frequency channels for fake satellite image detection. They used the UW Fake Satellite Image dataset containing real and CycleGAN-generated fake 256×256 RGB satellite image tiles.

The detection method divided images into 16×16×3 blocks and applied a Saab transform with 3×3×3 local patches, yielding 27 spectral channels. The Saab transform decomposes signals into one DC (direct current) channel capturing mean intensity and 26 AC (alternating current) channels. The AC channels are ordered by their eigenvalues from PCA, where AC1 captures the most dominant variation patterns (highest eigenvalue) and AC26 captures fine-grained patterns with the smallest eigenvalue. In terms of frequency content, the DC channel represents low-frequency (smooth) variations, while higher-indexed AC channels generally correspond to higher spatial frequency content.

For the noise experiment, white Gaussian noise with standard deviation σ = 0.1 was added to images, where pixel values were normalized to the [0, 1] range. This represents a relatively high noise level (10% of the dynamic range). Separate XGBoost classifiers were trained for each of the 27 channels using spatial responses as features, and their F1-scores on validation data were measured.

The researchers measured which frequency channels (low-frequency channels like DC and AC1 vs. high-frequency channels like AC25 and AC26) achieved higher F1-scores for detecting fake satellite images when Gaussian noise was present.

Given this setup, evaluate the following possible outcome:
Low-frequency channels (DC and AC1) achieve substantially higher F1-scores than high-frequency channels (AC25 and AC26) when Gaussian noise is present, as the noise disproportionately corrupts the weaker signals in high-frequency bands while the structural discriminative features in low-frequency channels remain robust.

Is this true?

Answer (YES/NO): YES